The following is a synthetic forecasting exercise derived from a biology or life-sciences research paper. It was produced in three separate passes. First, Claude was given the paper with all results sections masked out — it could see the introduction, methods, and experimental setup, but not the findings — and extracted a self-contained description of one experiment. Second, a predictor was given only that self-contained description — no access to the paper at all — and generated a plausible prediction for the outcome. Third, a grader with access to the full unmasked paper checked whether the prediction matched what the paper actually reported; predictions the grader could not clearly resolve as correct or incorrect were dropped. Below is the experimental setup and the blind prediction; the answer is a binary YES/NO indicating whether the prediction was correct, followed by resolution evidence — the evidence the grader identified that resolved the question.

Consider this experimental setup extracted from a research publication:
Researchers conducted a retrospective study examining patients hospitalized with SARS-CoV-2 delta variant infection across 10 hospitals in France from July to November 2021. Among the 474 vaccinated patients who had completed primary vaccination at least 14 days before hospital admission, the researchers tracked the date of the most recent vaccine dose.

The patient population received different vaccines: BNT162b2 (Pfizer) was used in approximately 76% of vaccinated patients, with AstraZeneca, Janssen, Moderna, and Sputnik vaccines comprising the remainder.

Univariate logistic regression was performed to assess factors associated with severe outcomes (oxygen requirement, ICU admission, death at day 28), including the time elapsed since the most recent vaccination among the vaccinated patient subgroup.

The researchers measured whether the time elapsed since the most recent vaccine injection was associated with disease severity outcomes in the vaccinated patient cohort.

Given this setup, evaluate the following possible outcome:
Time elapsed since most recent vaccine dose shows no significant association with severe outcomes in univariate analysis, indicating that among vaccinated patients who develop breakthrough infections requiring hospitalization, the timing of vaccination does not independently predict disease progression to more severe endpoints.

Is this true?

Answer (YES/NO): NO